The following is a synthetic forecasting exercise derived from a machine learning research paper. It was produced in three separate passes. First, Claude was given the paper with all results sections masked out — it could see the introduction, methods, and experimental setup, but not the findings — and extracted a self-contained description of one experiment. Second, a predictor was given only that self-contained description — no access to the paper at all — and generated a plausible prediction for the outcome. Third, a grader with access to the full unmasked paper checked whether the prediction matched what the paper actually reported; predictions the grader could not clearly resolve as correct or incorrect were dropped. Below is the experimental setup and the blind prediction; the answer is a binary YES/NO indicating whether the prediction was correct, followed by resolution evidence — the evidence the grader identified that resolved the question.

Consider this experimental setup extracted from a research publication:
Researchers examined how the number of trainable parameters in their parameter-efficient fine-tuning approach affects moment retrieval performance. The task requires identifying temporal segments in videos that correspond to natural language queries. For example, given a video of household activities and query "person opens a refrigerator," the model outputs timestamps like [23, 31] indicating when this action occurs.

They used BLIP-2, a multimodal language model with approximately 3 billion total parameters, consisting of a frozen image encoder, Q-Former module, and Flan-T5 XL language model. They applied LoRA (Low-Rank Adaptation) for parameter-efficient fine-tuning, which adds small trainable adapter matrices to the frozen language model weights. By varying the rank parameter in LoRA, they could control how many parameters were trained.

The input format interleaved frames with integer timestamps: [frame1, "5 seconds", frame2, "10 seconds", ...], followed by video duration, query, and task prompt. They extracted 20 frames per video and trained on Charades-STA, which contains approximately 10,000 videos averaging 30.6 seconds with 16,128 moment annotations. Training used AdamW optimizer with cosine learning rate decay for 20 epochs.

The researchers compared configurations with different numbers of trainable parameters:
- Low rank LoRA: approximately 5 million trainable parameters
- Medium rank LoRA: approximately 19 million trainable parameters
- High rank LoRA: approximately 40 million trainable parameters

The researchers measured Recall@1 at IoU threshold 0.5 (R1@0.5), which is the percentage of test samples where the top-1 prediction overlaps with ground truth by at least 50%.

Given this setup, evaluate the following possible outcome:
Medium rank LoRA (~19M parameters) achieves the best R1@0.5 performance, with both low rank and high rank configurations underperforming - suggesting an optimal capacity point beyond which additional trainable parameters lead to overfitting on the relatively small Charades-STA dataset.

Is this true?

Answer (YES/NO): NO